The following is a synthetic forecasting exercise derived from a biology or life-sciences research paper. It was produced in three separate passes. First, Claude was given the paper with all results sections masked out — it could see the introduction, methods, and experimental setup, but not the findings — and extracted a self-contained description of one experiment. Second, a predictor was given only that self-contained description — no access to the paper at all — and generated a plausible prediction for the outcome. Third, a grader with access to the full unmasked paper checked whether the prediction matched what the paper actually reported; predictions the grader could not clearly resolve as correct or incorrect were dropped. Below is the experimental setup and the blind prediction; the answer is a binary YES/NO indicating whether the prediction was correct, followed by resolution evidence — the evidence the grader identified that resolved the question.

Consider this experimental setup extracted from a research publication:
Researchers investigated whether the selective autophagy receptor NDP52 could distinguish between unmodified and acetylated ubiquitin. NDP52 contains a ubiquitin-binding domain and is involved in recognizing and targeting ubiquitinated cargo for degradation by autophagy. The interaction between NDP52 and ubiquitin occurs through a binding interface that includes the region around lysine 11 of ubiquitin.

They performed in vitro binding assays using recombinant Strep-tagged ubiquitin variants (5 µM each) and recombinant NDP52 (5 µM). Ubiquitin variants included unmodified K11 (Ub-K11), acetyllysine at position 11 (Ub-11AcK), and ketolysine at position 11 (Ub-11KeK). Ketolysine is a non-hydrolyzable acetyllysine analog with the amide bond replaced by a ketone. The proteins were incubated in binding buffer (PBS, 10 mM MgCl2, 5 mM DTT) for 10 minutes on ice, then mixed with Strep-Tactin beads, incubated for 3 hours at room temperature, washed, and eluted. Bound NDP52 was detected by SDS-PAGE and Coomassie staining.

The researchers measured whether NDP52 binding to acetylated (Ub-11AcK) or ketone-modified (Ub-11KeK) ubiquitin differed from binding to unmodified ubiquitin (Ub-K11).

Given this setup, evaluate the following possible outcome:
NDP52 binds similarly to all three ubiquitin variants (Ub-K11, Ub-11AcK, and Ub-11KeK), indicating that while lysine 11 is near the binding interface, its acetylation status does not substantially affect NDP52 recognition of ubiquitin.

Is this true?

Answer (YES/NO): NO